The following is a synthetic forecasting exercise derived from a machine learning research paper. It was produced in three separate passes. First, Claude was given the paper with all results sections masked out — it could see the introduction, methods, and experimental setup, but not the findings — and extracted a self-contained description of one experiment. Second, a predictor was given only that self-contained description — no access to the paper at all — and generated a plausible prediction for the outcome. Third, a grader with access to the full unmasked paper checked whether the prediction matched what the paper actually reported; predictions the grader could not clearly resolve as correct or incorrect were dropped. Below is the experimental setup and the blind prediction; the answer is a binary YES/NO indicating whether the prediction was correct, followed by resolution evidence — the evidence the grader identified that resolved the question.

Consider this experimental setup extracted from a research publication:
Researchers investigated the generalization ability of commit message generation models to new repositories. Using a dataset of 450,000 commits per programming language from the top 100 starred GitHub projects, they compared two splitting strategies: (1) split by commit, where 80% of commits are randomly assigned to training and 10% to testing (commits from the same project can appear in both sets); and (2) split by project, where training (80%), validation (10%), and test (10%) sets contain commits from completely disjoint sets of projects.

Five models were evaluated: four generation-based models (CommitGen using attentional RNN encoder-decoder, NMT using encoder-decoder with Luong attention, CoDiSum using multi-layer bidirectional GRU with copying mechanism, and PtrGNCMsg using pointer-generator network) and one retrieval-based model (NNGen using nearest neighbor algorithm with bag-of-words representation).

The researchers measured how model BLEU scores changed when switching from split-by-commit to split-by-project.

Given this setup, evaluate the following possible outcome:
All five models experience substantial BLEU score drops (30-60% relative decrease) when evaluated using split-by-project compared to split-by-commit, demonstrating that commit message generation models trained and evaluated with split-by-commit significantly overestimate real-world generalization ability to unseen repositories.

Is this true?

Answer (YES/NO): NO